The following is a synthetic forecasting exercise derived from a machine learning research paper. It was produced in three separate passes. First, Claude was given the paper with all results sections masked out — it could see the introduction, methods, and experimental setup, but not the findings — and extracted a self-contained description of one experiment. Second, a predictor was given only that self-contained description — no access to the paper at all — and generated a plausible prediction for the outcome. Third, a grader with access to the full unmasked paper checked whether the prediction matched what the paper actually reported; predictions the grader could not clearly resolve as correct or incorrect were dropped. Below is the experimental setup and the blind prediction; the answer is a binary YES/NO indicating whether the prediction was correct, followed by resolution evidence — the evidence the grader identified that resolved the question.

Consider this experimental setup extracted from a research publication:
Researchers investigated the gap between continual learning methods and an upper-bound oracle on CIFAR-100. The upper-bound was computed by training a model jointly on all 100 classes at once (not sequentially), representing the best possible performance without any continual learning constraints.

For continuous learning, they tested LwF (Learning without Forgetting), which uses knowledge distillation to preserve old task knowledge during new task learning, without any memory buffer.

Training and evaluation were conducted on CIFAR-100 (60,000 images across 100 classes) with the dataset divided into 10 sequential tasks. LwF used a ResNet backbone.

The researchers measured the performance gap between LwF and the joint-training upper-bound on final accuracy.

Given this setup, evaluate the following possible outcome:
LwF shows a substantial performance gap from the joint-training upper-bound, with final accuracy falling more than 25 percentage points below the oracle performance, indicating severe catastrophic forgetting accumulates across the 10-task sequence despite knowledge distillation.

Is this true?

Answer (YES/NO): YES